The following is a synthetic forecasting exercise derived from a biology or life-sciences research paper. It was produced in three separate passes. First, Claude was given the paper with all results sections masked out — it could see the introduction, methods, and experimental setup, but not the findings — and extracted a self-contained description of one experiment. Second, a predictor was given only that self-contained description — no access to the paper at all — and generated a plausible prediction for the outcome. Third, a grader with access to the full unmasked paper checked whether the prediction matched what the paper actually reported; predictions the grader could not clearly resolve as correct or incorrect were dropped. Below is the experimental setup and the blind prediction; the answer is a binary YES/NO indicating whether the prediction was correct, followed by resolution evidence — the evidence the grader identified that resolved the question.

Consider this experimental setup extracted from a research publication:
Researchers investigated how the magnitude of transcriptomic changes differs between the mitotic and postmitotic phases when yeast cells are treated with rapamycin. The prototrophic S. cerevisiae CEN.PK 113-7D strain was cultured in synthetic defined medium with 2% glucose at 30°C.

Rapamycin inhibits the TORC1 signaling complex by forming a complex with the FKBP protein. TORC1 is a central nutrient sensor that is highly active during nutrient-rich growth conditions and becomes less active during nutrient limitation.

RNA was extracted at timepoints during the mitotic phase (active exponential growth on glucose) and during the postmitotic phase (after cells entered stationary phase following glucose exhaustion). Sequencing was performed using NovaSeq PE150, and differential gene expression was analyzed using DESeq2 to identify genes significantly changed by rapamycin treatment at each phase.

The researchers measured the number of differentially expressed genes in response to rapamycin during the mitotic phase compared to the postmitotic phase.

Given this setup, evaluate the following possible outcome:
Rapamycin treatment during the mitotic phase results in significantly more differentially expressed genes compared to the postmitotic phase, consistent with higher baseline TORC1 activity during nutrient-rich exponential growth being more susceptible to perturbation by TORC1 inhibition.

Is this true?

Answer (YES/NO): NO